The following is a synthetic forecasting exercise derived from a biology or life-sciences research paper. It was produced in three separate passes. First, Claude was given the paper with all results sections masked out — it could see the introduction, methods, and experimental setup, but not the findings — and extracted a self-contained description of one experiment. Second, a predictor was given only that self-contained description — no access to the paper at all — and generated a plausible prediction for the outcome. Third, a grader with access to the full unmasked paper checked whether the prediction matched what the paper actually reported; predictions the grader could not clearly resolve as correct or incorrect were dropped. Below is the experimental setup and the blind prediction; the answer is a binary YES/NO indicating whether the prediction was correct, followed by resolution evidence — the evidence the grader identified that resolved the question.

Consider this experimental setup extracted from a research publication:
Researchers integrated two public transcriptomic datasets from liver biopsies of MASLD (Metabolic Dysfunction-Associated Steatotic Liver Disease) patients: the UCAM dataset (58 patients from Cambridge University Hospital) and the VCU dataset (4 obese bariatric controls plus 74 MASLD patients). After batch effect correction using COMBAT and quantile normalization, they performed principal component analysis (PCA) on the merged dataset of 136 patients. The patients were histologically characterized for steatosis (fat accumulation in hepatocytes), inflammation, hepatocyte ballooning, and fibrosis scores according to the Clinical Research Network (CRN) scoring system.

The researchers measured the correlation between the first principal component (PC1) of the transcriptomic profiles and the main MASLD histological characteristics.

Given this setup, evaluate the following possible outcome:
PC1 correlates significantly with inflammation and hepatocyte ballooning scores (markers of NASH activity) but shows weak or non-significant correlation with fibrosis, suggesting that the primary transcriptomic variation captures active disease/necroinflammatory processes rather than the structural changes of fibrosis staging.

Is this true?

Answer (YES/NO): NO